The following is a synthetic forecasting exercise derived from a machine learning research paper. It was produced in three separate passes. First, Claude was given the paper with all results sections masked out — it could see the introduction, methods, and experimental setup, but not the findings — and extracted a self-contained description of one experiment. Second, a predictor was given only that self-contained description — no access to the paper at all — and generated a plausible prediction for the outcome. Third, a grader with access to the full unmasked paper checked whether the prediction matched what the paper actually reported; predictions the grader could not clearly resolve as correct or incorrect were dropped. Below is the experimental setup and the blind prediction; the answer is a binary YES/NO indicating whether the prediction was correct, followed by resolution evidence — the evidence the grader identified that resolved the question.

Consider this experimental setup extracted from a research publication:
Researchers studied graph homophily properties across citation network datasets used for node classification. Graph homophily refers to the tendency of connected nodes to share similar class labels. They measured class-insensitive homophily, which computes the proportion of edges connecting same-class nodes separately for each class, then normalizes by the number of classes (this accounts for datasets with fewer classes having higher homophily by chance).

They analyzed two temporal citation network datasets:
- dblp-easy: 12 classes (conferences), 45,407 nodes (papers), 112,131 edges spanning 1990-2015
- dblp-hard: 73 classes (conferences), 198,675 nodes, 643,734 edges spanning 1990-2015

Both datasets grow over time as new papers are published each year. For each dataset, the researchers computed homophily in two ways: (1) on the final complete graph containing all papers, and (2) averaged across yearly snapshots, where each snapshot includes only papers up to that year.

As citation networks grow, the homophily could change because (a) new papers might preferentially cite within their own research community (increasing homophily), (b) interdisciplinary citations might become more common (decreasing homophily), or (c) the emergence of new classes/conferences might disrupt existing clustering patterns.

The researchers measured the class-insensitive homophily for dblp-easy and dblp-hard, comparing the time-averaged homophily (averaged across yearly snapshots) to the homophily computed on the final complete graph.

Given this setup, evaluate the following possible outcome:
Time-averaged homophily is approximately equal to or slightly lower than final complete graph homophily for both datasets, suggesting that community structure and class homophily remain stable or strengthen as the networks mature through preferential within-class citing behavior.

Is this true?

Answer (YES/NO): NO